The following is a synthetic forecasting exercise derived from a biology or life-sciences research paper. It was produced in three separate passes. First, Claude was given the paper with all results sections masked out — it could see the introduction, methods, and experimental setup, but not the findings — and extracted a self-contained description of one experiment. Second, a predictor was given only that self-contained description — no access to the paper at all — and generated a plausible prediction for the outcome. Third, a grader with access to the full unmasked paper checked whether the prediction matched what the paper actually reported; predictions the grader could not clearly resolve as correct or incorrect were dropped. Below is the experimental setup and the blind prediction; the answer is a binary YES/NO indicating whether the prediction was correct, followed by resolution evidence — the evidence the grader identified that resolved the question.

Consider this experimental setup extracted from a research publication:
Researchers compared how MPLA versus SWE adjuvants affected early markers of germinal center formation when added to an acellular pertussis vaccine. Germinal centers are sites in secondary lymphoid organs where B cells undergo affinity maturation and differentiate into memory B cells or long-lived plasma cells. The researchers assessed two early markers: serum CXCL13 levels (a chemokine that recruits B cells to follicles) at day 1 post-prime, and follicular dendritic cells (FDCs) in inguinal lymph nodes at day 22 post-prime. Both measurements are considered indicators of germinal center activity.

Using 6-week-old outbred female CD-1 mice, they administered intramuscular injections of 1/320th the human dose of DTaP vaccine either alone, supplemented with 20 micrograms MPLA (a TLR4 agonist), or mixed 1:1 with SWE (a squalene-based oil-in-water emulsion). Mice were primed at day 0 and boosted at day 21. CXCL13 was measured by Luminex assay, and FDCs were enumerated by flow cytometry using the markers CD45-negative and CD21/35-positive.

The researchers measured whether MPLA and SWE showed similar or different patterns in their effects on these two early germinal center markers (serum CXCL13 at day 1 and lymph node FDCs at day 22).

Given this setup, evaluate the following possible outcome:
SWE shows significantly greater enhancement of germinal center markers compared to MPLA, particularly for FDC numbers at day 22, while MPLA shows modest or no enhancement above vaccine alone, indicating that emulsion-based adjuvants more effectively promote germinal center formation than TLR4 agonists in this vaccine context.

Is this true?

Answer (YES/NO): NO